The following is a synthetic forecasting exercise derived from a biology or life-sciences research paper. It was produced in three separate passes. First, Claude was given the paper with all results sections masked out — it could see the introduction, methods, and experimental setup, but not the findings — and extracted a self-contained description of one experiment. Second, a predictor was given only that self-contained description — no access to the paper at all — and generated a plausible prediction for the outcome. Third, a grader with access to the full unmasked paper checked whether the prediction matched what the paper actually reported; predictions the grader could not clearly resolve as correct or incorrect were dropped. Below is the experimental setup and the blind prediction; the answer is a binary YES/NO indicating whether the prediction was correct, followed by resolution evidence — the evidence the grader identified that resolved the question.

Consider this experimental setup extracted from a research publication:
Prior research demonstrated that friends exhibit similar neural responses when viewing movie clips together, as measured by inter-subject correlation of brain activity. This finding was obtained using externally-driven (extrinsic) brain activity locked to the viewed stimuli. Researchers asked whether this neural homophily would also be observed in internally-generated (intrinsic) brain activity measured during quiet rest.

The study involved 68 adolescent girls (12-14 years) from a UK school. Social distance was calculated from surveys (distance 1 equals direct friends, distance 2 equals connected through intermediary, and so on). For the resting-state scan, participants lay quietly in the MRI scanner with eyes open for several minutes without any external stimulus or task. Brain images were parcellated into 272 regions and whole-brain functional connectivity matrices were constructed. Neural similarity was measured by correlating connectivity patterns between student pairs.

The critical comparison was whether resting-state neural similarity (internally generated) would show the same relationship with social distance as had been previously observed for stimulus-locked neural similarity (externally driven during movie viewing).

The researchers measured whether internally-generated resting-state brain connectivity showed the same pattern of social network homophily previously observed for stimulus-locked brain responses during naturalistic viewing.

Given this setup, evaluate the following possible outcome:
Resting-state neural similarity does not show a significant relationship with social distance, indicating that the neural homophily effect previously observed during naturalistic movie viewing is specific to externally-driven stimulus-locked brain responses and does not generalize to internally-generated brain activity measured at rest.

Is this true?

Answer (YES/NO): YES